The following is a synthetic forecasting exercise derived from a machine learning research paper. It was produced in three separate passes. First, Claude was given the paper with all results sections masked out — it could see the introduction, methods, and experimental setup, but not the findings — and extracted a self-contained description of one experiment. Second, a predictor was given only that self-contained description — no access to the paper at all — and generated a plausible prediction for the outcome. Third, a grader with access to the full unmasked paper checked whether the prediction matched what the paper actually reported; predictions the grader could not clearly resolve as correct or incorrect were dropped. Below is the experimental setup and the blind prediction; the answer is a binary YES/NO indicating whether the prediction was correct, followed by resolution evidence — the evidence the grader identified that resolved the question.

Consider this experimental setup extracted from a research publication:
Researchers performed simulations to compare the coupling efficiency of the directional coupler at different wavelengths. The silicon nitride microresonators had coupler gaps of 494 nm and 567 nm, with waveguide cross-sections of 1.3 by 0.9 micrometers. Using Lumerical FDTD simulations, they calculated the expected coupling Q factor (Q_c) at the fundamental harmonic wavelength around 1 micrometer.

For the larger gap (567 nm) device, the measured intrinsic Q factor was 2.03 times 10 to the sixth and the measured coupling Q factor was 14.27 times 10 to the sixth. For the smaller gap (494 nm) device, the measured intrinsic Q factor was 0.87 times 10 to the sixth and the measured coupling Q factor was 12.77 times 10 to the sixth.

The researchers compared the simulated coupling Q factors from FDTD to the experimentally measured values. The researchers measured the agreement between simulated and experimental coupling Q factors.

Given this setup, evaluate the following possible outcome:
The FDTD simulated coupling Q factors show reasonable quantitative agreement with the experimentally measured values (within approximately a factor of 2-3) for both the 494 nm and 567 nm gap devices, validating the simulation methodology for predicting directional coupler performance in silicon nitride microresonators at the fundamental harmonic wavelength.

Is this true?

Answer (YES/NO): NO